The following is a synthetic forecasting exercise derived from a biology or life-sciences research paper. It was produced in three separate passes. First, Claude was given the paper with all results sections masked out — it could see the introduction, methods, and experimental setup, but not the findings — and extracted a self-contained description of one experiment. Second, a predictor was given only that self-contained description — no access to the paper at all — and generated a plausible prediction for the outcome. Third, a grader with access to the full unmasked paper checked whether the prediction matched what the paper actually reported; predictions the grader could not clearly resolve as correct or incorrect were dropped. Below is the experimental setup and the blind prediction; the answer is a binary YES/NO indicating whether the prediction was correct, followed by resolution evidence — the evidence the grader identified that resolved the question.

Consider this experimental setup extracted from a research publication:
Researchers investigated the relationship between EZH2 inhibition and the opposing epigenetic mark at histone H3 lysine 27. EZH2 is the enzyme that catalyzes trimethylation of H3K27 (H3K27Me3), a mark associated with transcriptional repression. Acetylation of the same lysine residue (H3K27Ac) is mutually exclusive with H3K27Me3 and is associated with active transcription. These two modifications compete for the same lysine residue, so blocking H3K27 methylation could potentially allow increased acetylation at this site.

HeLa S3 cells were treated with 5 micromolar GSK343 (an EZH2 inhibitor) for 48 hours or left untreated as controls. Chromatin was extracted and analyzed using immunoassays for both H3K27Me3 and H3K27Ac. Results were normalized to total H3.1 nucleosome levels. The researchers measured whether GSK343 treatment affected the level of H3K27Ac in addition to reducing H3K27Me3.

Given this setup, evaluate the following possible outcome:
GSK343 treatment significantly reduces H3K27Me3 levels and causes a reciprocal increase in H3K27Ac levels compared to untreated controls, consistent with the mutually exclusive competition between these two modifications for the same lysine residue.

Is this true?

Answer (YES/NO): NO